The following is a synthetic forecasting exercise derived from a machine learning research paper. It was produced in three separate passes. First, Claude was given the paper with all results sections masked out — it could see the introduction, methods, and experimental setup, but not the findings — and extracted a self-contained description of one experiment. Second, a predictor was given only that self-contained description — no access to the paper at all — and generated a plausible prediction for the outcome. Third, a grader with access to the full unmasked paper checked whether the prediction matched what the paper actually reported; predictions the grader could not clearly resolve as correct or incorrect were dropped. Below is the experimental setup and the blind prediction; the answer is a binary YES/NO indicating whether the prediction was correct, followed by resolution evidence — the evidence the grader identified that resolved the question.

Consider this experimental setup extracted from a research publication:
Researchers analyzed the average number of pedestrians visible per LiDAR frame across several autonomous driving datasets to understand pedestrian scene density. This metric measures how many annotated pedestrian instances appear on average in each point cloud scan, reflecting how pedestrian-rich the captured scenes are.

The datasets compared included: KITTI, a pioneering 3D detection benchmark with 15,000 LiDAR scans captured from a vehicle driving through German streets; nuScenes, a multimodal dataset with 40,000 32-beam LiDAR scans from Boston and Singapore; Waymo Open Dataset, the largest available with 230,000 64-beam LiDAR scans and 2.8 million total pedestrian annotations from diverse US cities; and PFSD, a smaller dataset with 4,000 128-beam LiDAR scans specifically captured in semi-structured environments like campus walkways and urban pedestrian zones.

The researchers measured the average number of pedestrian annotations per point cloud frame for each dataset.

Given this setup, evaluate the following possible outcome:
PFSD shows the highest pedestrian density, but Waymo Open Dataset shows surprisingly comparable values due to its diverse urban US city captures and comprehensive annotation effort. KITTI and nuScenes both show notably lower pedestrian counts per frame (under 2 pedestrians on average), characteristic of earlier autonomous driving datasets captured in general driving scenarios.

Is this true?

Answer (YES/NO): NO